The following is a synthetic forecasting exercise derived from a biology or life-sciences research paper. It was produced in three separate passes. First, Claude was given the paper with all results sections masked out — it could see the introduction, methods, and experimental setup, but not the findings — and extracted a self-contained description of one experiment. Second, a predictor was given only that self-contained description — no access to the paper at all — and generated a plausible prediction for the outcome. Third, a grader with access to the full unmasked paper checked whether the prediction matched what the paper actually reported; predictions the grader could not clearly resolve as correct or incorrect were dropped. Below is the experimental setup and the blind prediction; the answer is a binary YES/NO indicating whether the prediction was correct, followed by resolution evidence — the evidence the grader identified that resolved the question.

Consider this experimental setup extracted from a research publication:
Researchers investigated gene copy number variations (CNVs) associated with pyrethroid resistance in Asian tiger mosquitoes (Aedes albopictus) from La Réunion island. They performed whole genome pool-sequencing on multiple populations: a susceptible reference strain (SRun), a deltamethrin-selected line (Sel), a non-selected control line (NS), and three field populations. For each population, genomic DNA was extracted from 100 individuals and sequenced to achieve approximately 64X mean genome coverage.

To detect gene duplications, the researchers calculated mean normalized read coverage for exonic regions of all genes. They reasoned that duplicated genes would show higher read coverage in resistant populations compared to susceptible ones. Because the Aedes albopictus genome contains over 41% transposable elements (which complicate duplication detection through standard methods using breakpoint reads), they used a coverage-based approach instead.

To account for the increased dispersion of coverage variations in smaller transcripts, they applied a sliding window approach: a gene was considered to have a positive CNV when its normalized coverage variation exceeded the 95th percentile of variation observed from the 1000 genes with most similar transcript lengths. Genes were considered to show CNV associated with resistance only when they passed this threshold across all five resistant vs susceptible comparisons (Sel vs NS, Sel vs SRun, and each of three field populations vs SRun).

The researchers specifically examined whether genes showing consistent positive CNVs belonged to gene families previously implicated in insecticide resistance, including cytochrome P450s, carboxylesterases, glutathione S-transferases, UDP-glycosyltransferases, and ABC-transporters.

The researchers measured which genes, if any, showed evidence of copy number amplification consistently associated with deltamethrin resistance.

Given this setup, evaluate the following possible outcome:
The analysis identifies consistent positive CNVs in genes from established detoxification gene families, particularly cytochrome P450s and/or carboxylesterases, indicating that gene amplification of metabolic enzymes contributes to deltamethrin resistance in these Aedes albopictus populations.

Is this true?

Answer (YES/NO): YES